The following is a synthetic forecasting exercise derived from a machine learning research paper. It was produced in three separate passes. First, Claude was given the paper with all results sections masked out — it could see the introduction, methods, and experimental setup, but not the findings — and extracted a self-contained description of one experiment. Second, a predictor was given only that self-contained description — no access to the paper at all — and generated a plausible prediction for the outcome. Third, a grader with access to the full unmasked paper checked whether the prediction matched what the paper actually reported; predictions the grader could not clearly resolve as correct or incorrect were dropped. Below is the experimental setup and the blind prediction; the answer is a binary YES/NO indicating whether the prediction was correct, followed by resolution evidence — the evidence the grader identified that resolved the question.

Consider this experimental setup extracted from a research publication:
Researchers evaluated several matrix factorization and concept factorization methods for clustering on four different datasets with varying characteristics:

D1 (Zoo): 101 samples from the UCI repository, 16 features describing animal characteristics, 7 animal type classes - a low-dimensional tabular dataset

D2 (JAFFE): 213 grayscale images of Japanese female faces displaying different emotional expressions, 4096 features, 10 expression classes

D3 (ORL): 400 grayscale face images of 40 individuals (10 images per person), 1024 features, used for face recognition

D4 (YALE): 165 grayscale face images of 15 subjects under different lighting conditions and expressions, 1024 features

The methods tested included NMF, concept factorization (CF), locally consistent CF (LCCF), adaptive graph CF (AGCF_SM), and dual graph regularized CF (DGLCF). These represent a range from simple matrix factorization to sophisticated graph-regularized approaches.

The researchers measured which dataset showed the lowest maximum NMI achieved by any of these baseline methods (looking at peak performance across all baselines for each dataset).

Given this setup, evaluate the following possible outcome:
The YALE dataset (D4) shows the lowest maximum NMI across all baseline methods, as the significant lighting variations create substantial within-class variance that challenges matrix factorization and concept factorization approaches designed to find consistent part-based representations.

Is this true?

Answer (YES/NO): YES